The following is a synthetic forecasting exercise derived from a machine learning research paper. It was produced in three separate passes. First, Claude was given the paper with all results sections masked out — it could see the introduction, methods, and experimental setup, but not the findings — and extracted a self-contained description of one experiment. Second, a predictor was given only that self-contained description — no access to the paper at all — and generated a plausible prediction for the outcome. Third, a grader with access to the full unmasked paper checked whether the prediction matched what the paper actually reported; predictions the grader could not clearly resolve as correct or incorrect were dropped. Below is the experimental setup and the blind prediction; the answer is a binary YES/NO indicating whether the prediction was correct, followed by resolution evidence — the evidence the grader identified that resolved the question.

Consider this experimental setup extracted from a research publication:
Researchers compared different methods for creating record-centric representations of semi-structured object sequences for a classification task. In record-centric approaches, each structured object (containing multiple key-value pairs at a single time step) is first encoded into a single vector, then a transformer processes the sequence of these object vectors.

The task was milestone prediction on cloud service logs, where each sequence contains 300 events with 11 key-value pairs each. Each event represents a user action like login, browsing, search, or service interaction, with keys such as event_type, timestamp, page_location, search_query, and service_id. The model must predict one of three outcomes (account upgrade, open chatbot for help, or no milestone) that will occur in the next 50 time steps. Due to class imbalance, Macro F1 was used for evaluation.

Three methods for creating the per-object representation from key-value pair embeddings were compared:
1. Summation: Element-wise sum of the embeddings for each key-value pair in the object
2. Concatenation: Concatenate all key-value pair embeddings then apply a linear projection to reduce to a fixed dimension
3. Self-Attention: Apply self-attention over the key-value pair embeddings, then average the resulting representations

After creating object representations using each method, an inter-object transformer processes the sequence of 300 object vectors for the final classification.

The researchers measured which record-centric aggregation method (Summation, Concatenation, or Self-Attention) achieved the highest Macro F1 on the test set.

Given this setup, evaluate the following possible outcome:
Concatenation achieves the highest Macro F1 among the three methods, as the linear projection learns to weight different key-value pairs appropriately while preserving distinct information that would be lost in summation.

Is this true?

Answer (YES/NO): NO